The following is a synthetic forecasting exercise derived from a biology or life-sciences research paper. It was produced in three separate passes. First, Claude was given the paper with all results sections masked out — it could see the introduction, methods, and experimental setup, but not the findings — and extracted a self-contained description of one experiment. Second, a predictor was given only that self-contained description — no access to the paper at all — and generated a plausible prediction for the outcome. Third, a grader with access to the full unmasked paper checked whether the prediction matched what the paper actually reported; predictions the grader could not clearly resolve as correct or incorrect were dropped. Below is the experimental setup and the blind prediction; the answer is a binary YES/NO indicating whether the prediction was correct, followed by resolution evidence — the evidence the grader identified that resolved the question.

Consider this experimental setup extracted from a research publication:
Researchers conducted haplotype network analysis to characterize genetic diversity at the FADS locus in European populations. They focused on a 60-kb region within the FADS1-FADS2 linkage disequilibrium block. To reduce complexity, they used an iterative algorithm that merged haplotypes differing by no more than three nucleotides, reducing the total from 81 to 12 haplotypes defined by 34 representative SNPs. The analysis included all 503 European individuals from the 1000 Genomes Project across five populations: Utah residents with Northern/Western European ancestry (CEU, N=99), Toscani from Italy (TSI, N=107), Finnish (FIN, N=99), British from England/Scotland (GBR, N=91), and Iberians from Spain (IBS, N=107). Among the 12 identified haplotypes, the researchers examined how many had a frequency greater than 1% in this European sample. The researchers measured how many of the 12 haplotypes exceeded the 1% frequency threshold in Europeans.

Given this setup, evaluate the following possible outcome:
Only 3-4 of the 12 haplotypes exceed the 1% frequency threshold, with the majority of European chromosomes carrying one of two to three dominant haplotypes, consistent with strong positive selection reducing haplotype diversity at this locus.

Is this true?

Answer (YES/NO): NO